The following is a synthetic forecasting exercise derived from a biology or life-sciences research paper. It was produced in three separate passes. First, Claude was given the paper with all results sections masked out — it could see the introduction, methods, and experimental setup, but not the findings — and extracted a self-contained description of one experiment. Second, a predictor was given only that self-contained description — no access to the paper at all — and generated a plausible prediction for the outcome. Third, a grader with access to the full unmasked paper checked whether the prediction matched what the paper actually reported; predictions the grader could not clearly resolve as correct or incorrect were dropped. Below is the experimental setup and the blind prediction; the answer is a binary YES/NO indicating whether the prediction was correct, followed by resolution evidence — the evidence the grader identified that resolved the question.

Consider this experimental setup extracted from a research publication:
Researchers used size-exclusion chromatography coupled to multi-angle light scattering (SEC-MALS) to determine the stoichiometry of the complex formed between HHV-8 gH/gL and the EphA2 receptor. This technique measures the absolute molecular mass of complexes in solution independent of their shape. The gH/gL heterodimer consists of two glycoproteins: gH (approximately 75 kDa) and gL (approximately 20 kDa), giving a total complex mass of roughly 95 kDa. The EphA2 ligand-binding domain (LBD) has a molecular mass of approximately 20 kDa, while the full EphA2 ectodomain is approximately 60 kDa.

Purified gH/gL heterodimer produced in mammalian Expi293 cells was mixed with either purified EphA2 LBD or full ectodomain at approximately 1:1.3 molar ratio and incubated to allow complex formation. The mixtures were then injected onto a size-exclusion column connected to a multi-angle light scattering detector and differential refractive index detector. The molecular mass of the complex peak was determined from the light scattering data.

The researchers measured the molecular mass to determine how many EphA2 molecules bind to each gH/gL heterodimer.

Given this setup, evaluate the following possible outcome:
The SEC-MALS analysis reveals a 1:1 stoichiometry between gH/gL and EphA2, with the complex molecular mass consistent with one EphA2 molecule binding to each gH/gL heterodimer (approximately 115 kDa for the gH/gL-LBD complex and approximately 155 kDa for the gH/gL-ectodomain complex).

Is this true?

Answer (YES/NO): YES